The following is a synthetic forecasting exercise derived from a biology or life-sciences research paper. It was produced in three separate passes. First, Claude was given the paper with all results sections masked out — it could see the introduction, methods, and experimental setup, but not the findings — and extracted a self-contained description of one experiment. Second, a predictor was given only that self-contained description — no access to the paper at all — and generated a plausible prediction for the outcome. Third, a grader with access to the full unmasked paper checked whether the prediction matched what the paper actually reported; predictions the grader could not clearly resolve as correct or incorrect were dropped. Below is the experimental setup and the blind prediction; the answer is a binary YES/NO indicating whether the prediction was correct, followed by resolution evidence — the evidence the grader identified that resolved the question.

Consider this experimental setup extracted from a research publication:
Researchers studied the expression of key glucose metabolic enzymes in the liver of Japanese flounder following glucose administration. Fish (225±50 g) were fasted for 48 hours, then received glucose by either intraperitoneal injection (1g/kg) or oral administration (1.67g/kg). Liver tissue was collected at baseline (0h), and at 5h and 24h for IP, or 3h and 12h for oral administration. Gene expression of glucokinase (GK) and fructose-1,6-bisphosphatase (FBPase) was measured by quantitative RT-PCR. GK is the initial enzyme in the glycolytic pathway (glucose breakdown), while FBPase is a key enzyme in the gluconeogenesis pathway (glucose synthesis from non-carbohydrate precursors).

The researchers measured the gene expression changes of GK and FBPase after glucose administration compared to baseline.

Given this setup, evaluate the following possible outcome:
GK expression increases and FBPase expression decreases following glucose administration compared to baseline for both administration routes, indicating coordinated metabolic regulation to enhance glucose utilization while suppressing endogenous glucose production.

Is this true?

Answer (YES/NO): YES